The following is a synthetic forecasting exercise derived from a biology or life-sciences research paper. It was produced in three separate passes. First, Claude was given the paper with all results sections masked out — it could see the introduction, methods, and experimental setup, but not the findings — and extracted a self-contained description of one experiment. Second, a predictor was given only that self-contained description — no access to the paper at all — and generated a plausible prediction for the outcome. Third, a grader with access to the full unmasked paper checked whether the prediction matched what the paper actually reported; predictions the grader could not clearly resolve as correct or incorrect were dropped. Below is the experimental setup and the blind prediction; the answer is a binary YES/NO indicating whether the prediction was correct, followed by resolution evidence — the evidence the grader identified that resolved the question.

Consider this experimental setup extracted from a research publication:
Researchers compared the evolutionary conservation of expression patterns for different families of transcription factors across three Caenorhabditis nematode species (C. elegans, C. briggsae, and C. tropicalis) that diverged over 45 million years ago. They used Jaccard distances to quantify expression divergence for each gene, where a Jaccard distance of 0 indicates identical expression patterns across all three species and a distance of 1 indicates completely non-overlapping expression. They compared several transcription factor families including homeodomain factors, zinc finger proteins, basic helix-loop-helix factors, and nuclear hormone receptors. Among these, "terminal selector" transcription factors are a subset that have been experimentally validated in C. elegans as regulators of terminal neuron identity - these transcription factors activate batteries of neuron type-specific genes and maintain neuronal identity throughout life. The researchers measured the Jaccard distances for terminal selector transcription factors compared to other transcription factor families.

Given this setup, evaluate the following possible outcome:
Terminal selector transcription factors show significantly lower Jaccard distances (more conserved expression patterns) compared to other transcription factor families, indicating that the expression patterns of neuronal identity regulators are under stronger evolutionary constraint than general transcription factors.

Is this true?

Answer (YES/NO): YES